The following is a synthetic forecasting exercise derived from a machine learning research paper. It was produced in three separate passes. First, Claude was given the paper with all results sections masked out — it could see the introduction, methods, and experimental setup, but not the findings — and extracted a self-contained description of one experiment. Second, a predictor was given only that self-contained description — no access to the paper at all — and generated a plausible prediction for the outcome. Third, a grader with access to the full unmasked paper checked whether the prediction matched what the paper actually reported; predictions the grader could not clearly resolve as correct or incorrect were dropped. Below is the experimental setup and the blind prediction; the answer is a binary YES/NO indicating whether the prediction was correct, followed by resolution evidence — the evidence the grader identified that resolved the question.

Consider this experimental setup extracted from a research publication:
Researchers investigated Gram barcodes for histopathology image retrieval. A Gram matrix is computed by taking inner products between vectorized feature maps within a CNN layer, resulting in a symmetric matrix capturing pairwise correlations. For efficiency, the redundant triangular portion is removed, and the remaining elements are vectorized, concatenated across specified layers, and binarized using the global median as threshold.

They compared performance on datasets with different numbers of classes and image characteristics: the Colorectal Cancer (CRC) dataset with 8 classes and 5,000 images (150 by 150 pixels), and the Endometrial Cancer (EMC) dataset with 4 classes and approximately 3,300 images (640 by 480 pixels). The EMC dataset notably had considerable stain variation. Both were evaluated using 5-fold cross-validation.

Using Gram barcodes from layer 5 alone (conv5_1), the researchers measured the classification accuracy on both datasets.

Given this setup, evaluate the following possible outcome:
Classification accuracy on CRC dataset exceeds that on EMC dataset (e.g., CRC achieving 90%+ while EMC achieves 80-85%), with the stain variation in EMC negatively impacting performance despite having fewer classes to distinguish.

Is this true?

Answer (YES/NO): NO